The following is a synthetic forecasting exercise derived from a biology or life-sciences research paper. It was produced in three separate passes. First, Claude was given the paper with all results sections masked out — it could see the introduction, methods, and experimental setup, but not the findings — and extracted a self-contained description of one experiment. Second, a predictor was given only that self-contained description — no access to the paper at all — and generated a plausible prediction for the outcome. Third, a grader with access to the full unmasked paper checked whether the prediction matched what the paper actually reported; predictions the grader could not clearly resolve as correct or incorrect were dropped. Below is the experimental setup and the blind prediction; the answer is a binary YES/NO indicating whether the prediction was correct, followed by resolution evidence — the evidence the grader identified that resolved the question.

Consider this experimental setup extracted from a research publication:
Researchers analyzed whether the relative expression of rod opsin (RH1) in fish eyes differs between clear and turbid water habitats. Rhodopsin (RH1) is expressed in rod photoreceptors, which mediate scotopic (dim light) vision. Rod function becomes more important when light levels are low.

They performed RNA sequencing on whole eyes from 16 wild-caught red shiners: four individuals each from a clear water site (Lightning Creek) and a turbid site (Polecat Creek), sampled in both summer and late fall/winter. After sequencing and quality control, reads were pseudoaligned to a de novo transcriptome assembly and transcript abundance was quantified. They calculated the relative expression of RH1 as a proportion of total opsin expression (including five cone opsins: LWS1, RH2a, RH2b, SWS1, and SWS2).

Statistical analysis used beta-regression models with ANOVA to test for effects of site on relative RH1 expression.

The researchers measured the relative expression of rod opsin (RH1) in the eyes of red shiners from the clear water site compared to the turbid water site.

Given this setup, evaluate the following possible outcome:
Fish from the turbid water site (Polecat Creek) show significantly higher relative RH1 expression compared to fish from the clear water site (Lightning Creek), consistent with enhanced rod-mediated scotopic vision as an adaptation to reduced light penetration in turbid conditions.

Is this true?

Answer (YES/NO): NO